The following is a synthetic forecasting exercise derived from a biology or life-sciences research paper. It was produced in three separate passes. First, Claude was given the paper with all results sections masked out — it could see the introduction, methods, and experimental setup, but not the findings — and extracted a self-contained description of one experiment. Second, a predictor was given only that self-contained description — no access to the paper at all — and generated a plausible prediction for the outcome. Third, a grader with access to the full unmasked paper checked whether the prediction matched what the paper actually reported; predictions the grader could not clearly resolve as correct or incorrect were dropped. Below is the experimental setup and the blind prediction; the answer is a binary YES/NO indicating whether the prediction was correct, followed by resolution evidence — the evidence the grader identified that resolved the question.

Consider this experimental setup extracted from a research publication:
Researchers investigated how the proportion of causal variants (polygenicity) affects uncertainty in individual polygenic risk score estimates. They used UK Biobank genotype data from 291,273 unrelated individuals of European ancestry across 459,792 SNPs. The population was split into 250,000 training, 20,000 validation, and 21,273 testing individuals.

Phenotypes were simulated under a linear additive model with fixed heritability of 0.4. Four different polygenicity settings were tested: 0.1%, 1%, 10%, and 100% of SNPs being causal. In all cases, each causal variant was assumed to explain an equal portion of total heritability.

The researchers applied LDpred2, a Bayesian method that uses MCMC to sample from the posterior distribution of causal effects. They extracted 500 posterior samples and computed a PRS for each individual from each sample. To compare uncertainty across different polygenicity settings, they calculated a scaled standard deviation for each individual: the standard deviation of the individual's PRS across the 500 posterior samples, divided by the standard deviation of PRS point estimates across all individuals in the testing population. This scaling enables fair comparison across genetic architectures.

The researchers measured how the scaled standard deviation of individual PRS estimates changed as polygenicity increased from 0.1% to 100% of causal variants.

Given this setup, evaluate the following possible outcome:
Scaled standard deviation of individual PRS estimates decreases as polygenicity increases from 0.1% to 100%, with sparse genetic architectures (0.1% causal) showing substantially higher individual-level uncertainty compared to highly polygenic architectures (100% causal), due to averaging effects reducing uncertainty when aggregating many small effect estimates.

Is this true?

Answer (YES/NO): NO